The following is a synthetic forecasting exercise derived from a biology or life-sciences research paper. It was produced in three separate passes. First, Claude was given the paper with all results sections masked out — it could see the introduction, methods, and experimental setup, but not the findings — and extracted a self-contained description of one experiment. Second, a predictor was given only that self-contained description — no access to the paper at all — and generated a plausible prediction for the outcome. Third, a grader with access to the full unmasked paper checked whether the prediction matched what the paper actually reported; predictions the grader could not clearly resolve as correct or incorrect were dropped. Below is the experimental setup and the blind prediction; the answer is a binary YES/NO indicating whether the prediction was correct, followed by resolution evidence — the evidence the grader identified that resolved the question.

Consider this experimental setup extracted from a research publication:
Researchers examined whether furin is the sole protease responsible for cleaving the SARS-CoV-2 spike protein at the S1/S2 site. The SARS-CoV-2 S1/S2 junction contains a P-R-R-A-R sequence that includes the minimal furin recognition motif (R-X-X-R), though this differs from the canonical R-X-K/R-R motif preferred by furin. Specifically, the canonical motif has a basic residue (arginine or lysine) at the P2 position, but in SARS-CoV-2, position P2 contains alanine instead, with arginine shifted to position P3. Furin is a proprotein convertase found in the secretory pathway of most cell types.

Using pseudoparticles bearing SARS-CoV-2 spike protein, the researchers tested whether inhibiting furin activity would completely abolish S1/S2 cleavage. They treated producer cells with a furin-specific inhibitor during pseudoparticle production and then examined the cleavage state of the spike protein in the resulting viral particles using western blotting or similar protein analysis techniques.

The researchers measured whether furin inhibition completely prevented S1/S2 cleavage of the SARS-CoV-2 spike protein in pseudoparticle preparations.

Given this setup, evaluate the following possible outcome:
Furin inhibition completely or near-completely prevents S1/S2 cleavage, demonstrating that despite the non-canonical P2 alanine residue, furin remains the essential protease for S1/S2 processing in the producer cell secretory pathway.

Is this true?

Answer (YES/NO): NO